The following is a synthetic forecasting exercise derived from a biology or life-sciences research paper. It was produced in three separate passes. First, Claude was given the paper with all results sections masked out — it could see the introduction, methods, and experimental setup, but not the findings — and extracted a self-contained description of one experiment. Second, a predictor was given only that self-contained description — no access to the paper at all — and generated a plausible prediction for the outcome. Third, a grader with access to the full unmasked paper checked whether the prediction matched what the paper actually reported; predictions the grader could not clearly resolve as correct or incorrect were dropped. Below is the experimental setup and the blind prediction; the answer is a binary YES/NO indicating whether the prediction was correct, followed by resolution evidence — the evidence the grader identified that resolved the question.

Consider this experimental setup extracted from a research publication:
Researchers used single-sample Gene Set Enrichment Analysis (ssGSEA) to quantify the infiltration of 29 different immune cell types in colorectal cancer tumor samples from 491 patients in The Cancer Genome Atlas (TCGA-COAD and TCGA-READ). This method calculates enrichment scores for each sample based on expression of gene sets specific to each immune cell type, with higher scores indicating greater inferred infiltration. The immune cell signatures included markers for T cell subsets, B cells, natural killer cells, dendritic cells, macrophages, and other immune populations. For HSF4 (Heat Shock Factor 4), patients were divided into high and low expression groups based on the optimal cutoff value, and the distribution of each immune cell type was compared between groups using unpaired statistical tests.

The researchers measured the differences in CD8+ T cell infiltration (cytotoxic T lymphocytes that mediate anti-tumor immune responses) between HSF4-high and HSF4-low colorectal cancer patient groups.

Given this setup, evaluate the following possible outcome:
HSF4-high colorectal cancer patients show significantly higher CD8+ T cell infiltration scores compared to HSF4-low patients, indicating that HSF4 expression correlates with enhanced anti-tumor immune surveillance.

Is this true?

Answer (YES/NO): NO